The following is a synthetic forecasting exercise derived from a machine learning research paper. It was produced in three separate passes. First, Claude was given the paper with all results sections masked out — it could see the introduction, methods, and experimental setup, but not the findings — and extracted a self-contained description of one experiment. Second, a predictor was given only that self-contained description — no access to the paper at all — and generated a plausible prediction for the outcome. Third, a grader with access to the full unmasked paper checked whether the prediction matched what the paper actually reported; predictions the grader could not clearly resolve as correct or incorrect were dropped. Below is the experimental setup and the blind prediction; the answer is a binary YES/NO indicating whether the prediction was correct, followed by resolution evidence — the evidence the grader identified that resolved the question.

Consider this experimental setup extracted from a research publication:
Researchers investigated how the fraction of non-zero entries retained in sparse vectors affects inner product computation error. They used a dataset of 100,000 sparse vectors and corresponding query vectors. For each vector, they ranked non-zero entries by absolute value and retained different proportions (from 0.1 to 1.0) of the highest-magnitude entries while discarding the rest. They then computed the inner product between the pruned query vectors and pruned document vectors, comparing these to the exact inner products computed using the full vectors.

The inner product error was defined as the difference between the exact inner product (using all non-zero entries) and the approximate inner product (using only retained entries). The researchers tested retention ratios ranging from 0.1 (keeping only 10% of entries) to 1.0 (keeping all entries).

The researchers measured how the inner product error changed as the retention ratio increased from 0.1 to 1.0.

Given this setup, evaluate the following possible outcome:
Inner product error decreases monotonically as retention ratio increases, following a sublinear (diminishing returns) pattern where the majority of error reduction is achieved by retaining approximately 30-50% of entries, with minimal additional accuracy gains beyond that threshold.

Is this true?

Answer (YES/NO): YES